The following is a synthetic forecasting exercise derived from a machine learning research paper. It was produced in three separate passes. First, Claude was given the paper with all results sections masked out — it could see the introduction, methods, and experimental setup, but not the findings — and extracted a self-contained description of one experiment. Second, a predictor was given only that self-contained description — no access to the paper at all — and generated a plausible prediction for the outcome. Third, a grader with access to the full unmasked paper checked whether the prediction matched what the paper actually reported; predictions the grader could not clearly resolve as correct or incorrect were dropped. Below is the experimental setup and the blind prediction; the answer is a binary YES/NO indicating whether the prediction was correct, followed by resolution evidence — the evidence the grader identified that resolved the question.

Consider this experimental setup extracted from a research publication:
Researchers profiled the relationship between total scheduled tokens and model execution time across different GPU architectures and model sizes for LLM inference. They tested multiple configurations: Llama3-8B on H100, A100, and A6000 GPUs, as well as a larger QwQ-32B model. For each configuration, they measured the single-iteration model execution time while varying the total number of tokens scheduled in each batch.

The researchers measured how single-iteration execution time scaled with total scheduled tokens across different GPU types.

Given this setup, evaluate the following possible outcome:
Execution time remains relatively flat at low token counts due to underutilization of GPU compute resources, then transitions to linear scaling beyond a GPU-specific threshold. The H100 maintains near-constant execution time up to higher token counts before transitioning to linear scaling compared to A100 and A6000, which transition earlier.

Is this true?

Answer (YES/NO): NO